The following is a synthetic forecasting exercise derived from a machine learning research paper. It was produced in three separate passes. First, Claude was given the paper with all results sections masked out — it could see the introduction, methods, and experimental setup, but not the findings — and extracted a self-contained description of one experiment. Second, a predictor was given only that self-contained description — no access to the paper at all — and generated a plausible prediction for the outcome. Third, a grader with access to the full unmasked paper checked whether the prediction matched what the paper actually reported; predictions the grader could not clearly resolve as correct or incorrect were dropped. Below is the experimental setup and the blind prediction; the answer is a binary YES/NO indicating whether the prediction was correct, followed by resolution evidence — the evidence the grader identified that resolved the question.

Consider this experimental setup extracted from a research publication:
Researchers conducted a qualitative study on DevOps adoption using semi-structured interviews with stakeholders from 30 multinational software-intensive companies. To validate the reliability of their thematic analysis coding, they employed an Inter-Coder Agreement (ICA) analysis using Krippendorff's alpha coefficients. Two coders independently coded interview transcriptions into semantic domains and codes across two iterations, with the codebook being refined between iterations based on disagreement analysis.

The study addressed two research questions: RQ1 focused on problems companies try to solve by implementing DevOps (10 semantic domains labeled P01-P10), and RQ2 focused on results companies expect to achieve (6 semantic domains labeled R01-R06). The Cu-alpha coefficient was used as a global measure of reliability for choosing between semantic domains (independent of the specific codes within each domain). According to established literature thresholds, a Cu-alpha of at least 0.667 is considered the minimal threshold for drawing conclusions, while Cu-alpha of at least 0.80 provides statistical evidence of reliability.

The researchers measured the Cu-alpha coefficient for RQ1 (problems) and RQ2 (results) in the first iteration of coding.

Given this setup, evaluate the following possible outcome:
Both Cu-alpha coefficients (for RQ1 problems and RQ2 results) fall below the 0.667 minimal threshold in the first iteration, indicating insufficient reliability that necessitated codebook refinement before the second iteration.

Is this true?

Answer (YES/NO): NO